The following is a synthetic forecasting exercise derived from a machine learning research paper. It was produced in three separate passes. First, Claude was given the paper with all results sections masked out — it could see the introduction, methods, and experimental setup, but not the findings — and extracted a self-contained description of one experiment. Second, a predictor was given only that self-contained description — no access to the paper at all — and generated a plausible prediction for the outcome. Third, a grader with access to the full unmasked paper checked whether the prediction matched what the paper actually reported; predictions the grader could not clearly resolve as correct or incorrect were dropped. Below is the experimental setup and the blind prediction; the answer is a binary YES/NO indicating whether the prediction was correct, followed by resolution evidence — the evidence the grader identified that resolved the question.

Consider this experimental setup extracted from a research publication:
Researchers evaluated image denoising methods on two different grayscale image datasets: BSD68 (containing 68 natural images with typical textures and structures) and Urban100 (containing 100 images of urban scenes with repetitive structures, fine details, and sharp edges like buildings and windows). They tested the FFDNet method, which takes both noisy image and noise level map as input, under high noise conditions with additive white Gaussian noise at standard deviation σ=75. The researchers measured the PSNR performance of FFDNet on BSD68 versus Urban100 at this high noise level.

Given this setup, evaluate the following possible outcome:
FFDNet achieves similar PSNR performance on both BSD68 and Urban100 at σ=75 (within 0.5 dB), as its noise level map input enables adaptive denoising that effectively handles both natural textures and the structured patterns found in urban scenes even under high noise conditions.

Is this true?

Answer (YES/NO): YES